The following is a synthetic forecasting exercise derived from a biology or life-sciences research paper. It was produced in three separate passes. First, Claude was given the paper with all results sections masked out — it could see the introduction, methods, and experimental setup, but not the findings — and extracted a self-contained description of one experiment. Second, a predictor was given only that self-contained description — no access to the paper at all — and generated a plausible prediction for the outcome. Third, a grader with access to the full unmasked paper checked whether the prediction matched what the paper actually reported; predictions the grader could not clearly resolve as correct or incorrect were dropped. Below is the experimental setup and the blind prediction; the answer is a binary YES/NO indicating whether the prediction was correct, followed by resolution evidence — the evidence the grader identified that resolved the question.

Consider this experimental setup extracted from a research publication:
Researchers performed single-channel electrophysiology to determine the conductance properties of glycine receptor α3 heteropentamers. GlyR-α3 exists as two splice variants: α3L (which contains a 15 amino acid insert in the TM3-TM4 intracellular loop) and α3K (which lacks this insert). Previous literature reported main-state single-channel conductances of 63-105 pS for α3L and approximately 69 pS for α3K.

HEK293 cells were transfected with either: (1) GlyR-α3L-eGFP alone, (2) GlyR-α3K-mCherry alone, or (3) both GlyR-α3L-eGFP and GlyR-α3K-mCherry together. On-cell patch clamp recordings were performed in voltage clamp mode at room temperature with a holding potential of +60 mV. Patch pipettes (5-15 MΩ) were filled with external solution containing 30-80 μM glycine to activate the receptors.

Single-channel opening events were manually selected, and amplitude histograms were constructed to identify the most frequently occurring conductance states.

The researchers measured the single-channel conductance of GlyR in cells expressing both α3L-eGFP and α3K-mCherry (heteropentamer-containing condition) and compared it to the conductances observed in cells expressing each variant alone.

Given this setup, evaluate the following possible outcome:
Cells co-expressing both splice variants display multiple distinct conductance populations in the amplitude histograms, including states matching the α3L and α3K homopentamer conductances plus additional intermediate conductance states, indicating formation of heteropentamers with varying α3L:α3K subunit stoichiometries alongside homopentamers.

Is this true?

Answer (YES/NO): NO